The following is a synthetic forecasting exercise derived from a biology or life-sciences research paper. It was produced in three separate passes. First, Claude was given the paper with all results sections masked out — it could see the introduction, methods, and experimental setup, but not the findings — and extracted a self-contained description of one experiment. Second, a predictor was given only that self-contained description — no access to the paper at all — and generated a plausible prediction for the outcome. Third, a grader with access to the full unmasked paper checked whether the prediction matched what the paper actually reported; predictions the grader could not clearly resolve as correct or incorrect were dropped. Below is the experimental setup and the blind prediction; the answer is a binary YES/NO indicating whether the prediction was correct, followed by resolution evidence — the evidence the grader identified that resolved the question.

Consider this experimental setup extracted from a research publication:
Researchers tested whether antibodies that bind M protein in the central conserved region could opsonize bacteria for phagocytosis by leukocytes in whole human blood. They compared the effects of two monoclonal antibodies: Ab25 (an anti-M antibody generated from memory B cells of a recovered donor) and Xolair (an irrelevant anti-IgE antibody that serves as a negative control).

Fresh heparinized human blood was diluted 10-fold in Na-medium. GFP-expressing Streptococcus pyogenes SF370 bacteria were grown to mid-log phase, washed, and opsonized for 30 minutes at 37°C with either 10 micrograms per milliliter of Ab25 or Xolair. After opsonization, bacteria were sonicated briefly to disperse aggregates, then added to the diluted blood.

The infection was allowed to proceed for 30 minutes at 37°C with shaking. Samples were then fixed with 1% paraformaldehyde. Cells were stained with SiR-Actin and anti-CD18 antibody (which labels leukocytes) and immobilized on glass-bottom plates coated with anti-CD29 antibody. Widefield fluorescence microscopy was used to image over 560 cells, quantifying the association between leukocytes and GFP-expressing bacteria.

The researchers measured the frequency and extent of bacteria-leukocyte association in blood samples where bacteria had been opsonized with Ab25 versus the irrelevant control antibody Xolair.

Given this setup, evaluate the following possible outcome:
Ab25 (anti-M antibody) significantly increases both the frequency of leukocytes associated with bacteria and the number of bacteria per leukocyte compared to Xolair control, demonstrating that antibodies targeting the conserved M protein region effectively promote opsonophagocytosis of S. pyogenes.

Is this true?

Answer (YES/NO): YES